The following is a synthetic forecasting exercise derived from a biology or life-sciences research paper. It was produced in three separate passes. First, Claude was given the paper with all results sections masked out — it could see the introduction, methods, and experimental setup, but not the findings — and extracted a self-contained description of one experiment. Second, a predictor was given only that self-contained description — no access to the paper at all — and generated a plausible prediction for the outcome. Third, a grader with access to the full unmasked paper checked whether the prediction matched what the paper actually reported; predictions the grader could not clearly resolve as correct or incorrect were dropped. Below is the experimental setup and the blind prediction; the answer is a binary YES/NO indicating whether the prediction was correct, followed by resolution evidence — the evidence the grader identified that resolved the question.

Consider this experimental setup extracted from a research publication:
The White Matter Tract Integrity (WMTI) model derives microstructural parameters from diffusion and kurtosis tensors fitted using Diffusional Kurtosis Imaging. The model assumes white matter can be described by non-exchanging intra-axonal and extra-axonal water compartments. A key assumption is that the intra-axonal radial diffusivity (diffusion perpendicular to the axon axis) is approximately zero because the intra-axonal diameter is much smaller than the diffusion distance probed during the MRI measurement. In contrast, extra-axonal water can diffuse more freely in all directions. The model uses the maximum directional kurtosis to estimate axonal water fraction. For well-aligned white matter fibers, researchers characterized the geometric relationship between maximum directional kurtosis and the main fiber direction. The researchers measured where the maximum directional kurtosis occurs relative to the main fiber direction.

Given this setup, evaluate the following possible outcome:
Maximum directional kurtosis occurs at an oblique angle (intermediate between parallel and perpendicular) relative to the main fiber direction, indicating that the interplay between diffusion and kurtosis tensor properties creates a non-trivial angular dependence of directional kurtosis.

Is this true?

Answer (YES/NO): NO